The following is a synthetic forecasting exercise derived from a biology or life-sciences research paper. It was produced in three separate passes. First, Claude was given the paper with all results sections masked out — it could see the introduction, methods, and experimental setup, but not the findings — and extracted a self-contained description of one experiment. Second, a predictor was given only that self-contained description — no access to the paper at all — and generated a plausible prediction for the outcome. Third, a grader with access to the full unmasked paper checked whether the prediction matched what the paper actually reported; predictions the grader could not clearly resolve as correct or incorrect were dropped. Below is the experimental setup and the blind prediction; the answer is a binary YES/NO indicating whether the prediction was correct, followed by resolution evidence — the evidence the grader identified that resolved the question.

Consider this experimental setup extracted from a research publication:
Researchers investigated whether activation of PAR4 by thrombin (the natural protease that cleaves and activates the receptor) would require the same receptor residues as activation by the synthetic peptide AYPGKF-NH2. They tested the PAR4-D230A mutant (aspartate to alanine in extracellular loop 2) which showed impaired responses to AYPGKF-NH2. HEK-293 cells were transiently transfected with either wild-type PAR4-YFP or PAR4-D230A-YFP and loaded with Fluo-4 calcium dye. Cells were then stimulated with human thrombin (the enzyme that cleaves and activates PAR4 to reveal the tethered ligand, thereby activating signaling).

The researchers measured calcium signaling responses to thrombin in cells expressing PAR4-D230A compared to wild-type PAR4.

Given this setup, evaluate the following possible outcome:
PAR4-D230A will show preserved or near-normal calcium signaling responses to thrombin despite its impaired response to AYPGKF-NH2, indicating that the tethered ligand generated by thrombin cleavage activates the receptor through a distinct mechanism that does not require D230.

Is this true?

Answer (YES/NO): NO